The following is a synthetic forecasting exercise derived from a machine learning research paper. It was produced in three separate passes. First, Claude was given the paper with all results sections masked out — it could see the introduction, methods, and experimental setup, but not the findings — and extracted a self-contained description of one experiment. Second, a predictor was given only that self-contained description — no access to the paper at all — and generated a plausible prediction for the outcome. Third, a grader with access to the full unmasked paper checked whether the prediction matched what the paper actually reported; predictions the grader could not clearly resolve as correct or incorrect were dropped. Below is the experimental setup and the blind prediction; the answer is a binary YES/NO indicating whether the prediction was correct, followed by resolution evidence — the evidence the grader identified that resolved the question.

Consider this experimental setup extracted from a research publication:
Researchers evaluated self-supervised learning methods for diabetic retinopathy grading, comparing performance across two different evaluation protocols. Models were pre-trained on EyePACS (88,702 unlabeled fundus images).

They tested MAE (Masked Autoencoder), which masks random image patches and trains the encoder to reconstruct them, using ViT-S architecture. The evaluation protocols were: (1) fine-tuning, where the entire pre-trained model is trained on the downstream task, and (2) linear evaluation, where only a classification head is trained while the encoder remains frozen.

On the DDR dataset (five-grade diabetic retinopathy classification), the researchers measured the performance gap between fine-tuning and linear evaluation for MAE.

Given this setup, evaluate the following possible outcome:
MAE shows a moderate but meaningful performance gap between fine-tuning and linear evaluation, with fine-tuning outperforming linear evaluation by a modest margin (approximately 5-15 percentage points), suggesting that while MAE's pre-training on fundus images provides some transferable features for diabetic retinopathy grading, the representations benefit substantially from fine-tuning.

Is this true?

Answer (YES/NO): YES